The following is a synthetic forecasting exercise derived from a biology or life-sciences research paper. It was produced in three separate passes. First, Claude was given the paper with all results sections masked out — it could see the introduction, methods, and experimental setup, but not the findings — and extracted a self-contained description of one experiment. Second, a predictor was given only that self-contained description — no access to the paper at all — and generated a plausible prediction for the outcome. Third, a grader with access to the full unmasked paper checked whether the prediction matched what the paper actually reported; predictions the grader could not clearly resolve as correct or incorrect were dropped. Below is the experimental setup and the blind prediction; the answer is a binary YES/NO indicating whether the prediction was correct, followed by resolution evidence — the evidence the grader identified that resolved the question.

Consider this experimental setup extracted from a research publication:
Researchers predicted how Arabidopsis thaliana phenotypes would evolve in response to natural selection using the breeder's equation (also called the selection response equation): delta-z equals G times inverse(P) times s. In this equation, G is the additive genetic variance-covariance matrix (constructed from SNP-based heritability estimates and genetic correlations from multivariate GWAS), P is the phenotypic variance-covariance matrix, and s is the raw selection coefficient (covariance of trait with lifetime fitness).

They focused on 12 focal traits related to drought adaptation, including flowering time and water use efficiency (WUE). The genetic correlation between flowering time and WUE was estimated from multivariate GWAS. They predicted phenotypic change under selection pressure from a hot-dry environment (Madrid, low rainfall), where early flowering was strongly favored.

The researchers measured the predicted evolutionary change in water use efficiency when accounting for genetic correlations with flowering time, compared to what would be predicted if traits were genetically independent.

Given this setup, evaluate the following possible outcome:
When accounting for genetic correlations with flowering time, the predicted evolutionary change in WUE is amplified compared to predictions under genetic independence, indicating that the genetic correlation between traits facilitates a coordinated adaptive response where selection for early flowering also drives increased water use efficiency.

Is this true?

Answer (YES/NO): NO